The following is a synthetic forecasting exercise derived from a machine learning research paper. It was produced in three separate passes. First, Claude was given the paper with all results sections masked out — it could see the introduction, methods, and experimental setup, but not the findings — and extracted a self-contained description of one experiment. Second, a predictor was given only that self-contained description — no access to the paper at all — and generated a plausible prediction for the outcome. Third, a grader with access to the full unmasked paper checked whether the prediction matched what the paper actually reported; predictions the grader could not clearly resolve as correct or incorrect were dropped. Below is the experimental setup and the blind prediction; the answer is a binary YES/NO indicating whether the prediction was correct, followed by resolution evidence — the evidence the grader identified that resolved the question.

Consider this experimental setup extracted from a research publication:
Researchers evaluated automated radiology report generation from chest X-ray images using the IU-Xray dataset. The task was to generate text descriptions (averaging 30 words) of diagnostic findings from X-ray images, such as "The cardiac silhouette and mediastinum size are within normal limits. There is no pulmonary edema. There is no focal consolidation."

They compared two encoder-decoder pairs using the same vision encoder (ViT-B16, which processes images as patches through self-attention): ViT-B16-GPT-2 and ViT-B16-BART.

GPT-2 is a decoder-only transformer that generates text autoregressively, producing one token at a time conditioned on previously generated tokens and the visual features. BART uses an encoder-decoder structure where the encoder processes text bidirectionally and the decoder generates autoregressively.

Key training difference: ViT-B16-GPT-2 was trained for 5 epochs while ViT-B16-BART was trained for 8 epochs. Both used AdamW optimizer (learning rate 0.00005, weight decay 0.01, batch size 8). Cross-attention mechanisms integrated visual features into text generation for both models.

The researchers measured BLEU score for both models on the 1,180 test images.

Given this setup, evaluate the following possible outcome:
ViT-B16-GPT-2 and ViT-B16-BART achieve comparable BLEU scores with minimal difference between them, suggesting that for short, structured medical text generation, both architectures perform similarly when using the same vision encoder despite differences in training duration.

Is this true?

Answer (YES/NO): NO